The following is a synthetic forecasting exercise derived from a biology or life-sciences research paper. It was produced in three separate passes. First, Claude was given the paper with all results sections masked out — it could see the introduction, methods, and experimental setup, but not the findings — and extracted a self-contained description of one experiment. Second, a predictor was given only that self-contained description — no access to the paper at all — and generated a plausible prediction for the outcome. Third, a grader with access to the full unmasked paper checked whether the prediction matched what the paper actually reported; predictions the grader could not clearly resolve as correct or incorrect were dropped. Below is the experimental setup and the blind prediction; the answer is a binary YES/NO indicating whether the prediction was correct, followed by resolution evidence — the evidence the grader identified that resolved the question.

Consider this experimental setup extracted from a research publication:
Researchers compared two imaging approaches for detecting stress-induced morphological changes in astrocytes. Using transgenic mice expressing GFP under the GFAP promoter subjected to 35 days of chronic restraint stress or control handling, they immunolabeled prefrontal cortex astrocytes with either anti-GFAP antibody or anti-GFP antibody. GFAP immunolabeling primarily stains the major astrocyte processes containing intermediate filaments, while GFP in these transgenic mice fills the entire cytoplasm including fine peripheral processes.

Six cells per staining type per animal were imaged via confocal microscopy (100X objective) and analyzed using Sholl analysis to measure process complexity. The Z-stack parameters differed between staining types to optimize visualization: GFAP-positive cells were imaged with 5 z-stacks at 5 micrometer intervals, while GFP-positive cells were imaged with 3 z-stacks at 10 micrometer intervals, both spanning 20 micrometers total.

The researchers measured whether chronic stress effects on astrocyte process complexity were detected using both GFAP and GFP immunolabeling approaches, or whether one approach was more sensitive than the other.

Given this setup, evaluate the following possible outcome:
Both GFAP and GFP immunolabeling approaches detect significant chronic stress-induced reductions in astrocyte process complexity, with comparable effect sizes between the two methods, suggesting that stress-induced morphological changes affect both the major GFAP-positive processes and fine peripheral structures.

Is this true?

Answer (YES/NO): NO